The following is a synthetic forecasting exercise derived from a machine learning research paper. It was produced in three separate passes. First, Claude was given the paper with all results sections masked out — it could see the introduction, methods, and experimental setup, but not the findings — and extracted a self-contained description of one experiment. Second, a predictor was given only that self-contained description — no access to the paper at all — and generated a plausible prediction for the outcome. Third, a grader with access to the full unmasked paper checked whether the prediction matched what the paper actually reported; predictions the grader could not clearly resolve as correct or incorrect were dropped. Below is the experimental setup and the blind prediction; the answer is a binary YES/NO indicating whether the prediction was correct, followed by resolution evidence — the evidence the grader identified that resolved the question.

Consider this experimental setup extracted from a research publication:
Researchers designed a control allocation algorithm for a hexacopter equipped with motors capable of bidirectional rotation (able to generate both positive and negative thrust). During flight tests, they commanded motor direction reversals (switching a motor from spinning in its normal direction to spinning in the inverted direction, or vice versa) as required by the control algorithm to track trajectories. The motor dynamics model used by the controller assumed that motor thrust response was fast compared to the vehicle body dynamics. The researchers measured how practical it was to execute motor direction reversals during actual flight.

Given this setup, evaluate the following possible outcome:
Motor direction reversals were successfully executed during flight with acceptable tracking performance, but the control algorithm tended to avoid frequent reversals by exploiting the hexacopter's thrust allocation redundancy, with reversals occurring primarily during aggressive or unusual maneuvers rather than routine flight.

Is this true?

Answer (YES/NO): NO